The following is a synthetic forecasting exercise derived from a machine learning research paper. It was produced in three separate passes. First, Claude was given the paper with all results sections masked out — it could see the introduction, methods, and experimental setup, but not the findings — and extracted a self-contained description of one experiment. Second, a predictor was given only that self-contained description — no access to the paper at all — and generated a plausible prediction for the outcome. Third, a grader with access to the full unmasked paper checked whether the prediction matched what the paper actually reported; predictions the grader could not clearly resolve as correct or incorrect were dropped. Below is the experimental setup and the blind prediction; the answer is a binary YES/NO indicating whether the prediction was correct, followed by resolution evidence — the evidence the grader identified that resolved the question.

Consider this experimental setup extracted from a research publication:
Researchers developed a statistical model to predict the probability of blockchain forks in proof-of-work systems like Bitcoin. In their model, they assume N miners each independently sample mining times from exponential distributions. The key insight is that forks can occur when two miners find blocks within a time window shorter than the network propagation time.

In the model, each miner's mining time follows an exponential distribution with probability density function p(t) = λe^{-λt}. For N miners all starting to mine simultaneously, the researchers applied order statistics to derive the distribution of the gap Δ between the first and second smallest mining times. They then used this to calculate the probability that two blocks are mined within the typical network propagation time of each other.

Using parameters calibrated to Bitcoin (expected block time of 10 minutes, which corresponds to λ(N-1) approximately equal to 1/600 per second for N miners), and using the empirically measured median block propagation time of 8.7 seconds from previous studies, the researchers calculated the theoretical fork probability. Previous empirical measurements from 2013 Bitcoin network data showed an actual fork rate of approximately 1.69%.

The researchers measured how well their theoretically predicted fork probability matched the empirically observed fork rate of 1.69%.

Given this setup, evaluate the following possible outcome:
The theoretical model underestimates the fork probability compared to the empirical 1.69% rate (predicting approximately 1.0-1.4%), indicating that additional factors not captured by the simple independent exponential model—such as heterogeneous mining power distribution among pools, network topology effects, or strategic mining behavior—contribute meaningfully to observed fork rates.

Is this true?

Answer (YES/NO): NO